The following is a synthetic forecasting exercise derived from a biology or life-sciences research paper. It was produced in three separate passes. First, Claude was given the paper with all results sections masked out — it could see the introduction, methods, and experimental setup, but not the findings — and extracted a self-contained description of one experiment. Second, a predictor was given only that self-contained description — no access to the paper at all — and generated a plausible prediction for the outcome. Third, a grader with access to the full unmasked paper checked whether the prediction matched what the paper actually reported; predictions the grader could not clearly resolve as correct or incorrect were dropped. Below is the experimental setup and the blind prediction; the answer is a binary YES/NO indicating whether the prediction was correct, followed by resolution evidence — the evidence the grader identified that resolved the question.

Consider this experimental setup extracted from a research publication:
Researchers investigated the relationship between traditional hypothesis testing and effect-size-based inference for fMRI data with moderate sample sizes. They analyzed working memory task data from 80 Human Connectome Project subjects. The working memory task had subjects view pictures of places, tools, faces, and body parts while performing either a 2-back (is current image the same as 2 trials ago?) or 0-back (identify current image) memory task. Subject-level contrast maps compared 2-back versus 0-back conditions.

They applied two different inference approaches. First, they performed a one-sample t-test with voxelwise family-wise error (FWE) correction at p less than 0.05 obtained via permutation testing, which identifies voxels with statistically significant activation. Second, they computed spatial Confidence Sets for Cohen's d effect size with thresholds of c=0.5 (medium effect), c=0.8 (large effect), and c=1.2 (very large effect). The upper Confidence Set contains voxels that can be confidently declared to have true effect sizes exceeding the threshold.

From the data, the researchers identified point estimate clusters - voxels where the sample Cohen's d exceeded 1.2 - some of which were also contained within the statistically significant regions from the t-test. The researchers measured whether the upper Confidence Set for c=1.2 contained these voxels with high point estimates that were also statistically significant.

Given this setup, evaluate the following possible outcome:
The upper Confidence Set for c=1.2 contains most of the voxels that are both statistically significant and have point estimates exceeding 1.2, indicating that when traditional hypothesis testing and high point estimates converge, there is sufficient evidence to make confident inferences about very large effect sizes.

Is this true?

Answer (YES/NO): NO